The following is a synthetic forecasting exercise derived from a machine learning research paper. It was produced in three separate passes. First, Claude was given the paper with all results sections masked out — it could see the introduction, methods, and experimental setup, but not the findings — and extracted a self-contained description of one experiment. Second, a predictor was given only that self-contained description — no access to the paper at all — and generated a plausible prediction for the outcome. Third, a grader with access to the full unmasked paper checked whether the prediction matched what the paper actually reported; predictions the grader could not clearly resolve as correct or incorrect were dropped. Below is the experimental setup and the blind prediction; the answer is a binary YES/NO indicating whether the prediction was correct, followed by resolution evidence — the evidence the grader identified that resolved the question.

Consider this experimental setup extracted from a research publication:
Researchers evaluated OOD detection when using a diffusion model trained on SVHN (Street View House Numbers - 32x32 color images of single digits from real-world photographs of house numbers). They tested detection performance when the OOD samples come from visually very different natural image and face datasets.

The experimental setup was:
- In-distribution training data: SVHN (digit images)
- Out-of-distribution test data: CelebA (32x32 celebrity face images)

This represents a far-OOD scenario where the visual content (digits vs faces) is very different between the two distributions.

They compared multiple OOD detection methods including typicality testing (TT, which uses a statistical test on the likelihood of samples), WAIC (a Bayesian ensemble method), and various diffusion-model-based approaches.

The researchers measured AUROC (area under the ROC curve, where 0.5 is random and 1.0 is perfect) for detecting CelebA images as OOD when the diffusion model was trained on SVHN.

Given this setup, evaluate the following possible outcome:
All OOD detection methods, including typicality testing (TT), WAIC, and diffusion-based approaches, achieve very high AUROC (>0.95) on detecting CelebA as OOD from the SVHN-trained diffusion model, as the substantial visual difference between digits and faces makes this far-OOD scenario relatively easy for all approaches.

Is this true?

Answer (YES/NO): NO